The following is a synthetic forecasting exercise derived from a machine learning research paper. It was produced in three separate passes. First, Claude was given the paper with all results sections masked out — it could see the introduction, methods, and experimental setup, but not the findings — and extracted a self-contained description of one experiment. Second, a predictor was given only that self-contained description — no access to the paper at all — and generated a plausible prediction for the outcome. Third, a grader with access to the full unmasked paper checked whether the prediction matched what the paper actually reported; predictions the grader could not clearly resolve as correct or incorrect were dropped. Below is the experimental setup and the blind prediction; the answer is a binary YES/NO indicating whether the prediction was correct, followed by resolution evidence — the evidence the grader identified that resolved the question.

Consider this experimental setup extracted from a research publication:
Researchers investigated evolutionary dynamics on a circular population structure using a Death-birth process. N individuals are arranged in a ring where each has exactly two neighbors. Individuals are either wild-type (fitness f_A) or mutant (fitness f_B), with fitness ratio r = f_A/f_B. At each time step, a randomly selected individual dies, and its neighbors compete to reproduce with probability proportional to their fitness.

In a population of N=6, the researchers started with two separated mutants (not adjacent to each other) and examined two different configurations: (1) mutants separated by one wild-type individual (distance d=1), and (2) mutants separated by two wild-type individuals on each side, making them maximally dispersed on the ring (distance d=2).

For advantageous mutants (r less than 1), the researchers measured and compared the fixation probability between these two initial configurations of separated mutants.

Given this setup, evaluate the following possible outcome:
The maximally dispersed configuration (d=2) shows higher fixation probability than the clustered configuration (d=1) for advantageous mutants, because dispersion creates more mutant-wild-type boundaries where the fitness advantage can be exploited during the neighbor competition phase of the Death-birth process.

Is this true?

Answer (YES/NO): YES